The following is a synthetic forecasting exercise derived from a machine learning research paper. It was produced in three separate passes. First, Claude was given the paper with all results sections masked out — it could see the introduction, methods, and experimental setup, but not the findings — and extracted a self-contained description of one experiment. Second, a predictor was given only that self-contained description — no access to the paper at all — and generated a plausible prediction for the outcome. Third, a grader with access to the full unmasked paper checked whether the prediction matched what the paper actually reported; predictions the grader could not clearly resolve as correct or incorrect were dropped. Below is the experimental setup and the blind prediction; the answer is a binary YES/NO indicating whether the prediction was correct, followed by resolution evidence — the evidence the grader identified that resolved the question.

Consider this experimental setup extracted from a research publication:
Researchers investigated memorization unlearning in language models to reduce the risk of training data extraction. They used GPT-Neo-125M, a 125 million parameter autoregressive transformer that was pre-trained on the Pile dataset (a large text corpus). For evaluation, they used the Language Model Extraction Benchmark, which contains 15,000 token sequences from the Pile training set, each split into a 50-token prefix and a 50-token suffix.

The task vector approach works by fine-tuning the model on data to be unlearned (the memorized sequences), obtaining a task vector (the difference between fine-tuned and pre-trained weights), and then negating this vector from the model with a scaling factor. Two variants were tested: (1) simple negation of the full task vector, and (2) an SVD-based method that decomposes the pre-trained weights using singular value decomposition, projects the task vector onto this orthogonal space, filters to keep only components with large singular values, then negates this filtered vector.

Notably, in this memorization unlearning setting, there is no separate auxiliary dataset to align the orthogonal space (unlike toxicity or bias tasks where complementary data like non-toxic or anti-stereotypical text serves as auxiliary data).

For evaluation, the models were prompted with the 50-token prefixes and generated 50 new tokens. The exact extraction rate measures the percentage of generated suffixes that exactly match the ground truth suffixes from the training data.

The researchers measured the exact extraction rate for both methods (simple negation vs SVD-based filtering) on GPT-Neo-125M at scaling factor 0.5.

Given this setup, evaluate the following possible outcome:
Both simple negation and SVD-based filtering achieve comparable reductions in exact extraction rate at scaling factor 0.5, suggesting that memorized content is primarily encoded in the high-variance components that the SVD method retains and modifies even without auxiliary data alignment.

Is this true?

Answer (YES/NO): YES